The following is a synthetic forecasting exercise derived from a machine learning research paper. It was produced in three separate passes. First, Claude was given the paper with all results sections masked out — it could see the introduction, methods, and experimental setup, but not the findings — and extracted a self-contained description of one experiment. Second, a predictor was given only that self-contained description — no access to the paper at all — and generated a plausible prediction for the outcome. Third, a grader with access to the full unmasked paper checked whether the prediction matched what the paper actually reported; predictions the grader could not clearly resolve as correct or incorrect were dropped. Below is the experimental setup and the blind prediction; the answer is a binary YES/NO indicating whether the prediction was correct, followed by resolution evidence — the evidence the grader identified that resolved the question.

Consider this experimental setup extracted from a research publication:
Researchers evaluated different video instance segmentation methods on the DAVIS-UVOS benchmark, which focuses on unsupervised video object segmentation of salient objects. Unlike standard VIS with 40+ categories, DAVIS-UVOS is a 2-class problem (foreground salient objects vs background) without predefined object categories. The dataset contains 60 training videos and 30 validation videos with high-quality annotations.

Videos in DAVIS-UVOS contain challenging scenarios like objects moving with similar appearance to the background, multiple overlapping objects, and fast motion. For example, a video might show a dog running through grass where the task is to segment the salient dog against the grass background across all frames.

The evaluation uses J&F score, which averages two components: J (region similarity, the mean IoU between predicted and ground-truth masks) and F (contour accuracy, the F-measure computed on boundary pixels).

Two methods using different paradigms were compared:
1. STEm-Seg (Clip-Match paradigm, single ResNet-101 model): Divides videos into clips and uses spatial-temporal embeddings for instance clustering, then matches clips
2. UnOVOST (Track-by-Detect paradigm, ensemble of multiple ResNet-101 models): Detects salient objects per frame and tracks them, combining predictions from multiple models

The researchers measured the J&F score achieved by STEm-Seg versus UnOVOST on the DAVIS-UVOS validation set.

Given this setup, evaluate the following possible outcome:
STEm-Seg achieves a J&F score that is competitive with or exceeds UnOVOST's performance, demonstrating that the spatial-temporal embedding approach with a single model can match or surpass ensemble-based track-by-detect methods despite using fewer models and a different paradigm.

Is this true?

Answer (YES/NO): NO